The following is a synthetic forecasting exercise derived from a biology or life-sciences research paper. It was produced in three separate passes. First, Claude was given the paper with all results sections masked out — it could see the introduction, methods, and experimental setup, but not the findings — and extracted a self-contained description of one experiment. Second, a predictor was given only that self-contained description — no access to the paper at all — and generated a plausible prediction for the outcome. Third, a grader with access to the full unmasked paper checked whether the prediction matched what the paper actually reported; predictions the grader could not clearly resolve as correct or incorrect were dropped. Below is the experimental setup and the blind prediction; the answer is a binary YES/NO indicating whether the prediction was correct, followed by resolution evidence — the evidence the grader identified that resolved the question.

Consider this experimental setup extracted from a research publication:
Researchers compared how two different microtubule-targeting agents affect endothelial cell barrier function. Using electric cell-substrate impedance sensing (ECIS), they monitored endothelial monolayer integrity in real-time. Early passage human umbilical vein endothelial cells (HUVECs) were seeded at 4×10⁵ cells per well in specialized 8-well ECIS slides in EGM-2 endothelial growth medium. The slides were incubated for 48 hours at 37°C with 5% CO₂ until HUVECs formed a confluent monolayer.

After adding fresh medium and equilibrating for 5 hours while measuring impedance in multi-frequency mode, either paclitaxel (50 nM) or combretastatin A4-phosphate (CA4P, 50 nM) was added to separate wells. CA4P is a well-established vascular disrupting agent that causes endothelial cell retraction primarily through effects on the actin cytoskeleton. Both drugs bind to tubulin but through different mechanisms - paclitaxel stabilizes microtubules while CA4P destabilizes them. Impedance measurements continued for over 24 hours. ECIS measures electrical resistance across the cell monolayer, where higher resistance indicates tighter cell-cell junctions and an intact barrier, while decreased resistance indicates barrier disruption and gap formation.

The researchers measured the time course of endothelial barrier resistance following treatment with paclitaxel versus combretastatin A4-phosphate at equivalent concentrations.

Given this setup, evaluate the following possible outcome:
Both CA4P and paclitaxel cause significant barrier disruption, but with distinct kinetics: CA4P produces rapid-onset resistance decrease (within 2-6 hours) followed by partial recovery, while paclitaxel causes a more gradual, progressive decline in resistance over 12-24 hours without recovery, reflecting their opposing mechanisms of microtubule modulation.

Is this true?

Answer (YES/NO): NO